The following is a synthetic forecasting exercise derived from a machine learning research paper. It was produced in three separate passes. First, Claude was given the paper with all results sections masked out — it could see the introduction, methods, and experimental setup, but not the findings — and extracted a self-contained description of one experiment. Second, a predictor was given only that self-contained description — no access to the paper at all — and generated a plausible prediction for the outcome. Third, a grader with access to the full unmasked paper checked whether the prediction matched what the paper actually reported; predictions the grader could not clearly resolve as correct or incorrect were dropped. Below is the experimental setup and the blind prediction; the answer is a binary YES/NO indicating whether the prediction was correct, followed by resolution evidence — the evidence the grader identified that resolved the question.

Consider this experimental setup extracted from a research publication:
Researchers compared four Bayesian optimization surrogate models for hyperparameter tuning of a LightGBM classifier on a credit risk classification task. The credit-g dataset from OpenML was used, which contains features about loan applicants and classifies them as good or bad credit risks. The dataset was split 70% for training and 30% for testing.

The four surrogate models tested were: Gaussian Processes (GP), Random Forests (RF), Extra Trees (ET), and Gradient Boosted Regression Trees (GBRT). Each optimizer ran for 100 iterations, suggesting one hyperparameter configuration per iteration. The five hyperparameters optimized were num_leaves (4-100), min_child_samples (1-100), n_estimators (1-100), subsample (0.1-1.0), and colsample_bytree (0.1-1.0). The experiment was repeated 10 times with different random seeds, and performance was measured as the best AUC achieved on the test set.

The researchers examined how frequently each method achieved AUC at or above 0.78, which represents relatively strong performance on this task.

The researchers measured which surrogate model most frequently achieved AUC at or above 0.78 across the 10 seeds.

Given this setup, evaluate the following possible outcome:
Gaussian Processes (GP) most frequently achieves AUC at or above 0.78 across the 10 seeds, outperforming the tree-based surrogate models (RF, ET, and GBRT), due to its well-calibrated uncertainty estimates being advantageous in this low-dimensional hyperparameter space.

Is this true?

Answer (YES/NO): NO